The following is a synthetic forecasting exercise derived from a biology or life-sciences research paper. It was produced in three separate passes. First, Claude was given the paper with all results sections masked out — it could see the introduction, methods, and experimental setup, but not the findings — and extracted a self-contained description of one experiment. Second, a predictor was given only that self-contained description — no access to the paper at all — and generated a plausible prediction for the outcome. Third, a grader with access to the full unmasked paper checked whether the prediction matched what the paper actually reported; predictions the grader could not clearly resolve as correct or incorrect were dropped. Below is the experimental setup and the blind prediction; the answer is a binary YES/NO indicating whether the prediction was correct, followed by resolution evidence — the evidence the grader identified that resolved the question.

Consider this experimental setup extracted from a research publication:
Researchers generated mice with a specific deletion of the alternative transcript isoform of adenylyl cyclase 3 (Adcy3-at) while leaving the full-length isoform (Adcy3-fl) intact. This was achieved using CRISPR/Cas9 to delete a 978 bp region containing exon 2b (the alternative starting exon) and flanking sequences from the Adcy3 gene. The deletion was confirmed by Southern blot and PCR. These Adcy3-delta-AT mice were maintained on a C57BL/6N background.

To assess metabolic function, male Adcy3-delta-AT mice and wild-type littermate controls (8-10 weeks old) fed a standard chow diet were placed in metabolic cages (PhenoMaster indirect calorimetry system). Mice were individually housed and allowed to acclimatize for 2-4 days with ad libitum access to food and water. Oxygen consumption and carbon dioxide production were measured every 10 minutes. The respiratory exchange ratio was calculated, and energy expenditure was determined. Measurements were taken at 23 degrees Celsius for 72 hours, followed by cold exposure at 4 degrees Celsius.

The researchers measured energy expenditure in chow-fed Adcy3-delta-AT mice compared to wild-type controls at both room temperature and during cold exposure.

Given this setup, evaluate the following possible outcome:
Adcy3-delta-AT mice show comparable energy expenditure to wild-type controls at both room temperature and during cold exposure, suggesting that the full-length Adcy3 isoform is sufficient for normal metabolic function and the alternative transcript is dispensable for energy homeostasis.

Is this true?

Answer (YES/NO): NO